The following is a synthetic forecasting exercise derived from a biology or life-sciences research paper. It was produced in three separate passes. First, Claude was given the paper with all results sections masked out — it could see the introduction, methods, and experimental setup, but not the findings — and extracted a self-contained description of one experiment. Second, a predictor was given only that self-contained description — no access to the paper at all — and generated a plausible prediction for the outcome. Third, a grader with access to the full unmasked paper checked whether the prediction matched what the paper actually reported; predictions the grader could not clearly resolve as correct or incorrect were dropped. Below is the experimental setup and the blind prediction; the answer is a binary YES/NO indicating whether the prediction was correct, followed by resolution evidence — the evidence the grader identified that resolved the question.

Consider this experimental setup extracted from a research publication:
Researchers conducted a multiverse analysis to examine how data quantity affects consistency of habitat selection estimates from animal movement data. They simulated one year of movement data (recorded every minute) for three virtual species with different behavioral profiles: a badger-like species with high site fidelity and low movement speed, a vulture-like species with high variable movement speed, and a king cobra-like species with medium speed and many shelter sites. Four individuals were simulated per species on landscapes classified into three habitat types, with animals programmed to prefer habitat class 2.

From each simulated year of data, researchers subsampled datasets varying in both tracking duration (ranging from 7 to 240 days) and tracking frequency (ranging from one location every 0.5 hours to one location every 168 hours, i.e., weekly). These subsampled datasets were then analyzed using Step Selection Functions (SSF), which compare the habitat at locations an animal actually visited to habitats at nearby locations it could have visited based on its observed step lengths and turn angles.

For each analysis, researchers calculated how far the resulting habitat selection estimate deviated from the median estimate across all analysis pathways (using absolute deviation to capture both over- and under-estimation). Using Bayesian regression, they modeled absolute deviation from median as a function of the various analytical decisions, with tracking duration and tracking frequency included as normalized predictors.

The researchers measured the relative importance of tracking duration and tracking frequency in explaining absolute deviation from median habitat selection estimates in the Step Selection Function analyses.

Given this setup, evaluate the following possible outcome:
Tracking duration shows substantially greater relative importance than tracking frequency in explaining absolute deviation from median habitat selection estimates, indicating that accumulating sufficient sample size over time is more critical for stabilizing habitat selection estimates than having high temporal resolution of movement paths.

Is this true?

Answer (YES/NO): NO